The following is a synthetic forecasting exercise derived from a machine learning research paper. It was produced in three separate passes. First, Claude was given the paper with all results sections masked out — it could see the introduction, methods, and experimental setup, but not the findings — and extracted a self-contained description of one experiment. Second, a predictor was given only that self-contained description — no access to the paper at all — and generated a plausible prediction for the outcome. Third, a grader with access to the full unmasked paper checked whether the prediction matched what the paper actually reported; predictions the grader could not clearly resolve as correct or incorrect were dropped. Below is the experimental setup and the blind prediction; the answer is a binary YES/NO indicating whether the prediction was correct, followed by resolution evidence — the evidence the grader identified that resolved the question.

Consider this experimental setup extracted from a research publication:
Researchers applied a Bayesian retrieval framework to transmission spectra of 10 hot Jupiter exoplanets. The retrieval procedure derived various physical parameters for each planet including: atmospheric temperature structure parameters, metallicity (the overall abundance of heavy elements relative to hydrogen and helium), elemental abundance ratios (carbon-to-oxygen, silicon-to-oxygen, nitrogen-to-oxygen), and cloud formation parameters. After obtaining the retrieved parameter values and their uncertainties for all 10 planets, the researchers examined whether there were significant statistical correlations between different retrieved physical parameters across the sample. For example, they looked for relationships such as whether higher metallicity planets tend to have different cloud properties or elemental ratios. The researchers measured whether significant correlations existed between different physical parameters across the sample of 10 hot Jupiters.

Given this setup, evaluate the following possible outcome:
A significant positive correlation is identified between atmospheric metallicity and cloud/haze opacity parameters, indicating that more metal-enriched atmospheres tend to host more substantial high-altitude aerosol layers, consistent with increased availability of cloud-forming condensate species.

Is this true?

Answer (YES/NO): NO